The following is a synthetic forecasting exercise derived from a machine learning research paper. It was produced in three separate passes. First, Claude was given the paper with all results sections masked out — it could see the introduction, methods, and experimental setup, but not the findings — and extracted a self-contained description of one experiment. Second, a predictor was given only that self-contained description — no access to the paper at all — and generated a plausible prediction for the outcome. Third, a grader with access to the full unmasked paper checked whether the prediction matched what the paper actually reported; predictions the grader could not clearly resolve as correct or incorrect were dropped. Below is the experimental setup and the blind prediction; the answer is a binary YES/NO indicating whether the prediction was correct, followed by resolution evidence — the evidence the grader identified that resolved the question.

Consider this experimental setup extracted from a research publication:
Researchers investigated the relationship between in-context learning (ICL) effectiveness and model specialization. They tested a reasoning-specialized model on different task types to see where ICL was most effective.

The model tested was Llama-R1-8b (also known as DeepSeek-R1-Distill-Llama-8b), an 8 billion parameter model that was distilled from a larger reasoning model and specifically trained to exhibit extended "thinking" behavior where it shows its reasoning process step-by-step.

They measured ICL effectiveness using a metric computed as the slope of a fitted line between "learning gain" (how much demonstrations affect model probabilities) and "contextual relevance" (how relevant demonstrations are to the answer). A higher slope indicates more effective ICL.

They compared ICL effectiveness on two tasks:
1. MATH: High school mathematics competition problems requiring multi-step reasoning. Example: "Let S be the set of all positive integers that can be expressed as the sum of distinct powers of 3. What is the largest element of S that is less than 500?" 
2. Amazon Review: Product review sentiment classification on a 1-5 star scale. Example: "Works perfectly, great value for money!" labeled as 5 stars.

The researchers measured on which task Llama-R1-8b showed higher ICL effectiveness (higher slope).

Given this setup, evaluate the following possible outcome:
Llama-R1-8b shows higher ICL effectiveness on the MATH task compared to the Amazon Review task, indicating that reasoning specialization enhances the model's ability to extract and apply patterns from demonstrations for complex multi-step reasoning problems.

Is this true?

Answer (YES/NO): NO